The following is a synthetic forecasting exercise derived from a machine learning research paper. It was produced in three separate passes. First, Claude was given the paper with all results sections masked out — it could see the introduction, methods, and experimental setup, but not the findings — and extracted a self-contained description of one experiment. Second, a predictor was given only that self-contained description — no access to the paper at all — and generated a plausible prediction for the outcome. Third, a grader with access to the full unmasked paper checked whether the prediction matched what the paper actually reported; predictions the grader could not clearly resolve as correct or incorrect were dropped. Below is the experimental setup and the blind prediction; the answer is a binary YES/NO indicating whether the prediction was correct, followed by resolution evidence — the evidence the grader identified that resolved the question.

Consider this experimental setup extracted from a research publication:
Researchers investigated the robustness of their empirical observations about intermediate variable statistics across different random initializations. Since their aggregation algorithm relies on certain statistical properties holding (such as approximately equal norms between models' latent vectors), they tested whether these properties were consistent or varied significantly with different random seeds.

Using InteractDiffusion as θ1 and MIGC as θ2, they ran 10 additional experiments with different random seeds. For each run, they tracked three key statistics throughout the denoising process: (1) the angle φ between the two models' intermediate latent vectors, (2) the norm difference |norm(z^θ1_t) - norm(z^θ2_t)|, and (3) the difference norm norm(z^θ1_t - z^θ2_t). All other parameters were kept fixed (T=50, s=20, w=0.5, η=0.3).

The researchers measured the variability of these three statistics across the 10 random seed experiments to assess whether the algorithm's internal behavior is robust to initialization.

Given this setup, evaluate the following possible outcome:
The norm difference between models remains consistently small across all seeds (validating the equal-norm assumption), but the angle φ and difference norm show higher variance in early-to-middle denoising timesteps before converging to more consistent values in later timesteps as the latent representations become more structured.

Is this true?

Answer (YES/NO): NO